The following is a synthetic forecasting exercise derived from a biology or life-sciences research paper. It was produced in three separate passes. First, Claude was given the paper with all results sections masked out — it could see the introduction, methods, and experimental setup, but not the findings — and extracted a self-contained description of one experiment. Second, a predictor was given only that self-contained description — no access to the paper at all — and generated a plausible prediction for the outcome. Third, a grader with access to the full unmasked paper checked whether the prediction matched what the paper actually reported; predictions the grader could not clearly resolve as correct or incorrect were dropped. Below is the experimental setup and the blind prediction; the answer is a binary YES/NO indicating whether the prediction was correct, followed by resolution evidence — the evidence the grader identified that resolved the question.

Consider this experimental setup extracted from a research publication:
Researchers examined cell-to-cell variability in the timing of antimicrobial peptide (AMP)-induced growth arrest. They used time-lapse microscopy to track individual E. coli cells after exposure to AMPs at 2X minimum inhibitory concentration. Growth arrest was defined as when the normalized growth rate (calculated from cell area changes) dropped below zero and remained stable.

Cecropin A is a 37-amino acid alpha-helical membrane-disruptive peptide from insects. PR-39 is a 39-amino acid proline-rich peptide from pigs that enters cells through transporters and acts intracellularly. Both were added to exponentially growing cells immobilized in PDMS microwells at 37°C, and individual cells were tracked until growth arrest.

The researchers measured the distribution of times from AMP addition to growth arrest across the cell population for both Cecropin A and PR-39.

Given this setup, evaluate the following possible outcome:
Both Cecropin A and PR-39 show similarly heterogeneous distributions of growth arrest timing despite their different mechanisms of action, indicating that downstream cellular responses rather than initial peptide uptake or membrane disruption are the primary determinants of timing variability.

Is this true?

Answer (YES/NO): NO